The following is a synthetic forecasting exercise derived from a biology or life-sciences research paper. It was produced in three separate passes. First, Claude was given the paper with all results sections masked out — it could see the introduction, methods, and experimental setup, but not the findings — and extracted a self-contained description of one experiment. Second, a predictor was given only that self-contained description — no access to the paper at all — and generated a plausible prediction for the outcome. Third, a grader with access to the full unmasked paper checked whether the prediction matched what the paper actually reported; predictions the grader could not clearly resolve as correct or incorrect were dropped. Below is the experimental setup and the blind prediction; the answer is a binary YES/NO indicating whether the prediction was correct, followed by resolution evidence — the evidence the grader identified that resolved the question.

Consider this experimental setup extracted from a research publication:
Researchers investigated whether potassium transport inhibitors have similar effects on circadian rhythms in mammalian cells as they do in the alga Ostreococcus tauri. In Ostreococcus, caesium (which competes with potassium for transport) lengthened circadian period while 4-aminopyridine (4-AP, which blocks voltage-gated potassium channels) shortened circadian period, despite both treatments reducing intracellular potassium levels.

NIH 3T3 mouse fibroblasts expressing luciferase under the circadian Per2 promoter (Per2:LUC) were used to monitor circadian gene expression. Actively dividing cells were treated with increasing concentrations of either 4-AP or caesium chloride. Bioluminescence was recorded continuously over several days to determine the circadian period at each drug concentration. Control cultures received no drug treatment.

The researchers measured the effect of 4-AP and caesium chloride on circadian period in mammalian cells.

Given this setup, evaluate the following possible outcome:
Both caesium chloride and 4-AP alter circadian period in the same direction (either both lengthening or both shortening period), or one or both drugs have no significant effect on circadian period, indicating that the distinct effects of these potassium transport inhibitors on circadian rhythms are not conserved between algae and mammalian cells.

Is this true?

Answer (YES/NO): YES